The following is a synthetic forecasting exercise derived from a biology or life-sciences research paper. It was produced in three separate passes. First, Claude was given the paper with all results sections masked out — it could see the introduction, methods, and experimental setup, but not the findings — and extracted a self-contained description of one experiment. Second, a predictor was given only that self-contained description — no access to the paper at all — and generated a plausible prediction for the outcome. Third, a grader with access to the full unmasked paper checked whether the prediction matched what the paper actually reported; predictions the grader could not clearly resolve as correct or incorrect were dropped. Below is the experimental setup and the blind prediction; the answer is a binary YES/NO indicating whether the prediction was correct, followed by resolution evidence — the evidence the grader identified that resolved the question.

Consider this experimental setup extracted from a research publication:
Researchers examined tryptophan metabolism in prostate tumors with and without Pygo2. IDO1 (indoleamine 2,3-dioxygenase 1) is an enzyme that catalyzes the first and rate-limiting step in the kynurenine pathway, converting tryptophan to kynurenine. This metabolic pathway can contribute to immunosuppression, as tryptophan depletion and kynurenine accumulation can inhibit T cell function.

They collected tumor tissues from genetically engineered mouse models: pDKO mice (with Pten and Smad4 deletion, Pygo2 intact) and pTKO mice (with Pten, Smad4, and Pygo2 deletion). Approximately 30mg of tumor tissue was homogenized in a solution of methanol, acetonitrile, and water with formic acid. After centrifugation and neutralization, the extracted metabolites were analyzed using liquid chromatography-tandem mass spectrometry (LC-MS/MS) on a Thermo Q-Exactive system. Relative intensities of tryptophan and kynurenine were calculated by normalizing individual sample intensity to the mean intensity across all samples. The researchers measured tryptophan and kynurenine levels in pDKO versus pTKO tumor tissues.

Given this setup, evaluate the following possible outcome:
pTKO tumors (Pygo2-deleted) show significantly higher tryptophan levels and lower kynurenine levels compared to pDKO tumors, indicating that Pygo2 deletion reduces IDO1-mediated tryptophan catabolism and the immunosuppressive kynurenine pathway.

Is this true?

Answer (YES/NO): NO